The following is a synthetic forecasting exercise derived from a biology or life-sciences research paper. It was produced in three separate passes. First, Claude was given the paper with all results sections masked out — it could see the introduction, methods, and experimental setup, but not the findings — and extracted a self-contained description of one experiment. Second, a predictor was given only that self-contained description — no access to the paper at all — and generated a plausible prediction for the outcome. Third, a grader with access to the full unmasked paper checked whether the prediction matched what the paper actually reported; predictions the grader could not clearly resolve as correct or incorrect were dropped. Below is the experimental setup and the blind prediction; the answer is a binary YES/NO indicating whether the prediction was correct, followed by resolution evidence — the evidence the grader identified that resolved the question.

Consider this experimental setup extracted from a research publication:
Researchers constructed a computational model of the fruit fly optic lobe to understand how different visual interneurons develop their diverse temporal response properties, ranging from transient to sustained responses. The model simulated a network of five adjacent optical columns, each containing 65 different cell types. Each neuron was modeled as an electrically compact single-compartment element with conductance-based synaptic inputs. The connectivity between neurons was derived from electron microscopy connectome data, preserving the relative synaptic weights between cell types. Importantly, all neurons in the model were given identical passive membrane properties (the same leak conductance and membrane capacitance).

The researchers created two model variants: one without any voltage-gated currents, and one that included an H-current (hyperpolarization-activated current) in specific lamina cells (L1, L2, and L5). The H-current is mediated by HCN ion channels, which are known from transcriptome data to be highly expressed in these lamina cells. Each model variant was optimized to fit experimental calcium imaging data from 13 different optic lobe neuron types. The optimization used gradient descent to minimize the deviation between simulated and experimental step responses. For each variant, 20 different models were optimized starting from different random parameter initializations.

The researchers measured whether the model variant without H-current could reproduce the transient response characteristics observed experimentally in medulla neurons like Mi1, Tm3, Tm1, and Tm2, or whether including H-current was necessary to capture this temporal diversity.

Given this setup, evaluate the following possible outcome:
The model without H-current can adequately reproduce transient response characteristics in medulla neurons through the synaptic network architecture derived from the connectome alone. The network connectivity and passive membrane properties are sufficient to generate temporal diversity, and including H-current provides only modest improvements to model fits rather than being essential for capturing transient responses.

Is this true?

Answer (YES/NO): NO